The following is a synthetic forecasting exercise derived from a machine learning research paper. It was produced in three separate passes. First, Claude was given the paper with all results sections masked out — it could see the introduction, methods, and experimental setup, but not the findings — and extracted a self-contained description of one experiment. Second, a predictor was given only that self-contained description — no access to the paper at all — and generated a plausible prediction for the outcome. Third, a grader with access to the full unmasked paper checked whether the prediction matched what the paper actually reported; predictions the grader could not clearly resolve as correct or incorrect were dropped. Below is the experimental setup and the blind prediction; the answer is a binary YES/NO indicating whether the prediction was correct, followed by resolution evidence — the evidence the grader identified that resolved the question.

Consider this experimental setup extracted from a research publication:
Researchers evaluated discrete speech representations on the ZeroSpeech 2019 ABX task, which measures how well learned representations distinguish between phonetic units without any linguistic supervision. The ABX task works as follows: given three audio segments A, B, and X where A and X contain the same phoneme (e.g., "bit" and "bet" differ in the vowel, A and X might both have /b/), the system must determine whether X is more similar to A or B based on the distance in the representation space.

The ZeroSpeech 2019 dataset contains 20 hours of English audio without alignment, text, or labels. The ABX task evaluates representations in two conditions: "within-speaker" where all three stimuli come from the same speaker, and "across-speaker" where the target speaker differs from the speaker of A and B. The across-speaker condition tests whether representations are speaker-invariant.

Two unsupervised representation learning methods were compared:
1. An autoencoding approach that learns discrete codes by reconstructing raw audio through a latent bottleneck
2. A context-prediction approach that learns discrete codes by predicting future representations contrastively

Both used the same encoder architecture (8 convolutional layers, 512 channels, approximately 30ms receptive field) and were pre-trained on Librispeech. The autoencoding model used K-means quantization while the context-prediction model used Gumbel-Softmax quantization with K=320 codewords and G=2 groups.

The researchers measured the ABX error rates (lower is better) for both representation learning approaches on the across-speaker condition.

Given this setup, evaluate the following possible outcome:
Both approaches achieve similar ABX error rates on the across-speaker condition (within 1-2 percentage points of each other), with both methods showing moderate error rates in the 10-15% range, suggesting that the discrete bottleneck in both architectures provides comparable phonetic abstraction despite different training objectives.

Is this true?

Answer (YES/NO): NO